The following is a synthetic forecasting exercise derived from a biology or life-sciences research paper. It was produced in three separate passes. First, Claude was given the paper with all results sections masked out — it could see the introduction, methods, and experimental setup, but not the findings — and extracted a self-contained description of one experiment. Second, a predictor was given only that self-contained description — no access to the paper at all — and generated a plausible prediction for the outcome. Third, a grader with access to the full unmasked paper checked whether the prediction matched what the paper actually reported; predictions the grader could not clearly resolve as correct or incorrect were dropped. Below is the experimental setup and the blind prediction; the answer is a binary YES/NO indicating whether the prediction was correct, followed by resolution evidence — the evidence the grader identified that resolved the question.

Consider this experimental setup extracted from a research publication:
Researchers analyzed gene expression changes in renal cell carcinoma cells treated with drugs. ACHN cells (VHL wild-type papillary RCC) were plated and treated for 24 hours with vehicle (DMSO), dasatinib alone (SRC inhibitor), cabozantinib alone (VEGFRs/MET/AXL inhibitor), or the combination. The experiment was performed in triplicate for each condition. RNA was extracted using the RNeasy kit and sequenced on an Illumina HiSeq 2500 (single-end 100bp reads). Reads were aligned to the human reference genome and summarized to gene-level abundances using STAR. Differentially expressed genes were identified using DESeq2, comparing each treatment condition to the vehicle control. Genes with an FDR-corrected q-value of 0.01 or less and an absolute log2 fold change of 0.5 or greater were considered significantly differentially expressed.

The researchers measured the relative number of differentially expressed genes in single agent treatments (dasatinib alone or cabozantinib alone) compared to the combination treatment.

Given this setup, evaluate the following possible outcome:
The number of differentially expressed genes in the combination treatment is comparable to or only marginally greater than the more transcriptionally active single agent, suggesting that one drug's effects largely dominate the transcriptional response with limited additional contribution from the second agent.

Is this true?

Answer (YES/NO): NO